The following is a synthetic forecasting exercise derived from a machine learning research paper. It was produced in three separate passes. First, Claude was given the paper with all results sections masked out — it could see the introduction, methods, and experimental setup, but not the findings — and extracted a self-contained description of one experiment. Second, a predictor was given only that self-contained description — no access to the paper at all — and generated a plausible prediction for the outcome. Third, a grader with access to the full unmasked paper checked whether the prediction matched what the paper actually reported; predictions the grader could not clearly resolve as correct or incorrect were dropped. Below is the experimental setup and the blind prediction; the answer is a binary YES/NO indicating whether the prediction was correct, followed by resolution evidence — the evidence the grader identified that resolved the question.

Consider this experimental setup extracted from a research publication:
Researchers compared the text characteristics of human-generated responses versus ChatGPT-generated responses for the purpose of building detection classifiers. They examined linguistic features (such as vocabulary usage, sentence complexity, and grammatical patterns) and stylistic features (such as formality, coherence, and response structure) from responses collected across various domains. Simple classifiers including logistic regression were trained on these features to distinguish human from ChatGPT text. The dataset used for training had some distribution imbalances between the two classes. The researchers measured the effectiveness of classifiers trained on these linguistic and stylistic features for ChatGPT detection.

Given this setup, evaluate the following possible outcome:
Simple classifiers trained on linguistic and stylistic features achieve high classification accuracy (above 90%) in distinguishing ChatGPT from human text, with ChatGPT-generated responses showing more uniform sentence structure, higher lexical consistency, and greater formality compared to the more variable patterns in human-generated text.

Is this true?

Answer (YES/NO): NO